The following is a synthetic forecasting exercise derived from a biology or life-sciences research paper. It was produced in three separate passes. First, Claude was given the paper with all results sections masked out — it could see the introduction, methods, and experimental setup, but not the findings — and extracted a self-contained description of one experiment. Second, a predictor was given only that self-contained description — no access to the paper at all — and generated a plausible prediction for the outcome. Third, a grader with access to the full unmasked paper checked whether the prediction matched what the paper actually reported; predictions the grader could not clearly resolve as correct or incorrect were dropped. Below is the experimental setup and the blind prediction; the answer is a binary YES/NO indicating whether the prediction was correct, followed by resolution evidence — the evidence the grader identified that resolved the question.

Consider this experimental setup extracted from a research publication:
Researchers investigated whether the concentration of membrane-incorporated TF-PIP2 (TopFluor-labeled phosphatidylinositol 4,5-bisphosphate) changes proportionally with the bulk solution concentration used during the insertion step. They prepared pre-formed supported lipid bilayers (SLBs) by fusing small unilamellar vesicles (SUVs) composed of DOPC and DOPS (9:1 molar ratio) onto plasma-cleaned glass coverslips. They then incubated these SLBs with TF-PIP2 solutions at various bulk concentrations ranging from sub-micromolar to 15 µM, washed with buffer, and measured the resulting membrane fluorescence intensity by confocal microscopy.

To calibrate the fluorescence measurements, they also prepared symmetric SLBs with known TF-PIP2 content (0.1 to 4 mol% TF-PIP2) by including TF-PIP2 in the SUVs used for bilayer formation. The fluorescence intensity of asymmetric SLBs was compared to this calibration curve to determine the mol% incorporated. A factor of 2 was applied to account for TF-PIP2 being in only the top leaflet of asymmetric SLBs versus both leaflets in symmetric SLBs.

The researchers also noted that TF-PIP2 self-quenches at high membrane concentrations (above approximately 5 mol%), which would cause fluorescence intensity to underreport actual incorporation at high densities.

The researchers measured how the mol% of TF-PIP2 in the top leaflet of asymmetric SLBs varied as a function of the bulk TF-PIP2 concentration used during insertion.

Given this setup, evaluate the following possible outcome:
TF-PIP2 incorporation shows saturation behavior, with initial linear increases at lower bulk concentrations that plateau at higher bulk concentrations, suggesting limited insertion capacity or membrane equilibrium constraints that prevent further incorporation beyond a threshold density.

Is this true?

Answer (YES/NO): NO